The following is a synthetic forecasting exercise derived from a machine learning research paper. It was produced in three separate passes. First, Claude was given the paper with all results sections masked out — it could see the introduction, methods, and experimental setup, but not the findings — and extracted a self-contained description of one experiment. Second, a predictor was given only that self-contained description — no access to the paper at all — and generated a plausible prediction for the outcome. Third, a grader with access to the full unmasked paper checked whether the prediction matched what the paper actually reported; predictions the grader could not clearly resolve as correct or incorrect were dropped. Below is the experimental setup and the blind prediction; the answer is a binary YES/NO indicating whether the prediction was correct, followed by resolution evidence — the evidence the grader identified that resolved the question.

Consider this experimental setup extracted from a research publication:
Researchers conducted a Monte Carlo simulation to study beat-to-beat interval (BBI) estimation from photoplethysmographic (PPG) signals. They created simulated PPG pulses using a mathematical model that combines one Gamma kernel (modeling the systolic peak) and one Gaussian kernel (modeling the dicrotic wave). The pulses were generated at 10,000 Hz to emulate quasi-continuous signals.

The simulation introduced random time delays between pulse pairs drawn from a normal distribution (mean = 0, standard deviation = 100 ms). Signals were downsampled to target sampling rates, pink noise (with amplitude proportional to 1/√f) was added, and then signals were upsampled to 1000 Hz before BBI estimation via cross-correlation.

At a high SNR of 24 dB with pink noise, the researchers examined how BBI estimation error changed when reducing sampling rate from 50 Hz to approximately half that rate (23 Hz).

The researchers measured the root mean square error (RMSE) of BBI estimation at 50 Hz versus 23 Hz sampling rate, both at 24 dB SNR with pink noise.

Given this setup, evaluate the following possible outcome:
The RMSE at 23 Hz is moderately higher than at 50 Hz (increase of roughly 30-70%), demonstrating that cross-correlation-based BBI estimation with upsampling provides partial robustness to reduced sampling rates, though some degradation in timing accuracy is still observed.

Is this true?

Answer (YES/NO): NO